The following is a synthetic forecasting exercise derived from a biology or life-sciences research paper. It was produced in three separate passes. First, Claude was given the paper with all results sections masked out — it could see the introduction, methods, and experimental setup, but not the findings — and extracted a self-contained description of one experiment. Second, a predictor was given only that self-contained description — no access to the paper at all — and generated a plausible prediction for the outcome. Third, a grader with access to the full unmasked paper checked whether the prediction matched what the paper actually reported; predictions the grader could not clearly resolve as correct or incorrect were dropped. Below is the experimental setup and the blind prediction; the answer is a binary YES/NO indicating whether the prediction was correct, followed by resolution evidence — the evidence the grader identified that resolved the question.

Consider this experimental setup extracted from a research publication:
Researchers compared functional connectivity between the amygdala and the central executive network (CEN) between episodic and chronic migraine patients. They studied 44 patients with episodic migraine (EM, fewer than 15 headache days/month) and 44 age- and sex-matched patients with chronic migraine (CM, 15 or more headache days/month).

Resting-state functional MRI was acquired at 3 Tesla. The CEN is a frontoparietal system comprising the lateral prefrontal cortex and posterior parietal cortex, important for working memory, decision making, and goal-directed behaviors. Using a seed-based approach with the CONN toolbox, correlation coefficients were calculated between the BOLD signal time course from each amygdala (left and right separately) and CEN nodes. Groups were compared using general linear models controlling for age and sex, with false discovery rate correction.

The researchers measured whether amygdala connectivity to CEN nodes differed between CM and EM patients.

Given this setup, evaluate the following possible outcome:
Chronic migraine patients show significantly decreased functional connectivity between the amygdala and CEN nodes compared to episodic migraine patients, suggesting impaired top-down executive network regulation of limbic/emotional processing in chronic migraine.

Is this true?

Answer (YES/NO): NO